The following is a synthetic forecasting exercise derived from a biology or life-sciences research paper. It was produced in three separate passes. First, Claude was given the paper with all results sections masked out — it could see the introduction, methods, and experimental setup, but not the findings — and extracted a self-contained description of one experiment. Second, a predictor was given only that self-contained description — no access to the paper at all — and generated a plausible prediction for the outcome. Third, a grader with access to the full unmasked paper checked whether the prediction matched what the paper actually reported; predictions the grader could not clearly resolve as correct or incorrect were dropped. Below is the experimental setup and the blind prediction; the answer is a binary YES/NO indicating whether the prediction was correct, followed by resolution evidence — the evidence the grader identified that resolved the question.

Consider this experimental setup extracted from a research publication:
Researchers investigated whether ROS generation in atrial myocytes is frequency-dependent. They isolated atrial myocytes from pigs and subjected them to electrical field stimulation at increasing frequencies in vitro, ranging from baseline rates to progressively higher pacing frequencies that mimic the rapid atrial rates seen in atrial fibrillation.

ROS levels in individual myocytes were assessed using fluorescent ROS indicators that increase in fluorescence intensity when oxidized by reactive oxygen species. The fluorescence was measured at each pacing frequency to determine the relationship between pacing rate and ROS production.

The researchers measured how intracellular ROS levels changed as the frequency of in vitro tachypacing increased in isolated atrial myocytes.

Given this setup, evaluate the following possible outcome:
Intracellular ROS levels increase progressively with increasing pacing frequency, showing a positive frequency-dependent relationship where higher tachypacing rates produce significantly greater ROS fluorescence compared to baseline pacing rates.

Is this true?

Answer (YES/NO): YES